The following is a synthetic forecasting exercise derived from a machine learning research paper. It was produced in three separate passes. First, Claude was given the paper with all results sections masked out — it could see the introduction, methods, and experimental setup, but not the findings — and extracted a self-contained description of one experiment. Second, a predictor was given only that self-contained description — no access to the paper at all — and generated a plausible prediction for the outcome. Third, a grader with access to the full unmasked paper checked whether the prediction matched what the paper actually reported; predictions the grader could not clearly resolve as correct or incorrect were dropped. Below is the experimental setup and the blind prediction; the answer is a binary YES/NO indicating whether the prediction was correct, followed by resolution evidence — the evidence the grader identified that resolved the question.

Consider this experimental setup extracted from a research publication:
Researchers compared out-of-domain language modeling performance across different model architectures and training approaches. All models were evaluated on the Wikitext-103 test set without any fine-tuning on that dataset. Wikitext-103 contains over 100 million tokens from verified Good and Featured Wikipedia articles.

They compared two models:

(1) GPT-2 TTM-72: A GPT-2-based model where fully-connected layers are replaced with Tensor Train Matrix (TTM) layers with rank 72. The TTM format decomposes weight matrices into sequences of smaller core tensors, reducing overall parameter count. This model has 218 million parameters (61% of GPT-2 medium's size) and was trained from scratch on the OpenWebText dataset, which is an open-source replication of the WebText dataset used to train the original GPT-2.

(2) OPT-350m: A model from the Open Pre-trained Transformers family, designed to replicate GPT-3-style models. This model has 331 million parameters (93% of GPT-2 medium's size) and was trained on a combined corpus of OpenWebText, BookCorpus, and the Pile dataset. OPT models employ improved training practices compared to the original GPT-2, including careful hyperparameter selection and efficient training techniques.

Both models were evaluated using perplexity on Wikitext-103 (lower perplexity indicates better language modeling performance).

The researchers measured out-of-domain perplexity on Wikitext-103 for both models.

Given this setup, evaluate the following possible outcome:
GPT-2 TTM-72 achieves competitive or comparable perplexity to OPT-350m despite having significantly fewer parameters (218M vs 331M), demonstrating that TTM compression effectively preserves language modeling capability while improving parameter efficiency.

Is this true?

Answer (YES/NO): NO